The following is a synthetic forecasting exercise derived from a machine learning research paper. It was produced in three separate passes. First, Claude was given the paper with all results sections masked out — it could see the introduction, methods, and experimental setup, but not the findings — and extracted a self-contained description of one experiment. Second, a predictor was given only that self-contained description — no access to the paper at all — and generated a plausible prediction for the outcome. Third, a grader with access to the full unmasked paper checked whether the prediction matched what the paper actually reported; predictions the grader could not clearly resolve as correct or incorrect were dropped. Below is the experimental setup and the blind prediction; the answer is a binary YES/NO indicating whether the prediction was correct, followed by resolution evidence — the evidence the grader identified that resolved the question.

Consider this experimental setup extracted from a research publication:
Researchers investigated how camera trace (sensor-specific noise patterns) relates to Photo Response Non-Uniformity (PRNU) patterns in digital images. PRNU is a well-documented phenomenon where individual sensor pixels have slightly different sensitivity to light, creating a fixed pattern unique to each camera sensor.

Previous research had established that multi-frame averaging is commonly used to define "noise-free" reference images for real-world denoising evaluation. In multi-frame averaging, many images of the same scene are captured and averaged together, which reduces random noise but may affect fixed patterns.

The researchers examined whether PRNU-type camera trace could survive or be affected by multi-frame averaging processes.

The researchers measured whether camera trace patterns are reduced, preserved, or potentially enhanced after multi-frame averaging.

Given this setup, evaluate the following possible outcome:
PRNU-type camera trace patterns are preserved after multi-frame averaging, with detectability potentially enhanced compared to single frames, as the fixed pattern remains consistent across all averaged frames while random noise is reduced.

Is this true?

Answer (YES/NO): YES